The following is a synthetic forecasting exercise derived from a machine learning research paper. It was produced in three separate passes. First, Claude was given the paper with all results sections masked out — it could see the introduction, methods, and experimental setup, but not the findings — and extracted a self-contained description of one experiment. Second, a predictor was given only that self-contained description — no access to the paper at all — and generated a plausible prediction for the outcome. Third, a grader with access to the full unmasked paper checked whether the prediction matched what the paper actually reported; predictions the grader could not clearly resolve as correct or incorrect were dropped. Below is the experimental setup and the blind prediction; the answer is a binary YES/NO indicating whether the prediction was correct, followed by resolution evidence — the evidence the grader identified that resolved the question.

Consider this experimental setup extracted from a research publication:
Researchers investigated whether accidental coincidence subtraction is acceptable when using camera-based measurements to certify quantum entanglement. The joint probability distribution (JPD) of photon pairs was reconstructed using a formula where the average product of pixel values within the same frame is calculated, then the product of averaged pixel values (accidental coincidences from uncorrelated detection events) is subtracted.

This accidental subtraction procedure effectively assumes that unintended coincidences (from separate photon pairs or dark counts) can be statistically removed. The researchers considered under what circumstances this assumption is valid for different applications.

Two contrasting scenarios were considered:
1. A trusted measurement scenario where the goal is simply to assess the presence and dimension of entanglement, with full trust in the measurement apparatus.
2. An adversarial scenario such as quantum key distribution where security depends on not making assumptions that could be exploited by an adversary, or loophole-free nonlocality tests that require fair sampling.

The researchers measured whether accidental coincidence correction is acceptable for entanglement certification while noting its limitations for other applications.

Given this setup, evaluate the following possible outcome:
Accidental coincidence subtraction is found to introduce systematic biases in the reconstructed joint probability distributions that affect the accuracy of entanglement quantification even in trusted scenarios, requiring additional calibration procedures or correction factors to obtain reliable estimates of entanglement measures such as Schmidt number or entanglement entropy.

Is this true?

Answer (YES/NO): NO